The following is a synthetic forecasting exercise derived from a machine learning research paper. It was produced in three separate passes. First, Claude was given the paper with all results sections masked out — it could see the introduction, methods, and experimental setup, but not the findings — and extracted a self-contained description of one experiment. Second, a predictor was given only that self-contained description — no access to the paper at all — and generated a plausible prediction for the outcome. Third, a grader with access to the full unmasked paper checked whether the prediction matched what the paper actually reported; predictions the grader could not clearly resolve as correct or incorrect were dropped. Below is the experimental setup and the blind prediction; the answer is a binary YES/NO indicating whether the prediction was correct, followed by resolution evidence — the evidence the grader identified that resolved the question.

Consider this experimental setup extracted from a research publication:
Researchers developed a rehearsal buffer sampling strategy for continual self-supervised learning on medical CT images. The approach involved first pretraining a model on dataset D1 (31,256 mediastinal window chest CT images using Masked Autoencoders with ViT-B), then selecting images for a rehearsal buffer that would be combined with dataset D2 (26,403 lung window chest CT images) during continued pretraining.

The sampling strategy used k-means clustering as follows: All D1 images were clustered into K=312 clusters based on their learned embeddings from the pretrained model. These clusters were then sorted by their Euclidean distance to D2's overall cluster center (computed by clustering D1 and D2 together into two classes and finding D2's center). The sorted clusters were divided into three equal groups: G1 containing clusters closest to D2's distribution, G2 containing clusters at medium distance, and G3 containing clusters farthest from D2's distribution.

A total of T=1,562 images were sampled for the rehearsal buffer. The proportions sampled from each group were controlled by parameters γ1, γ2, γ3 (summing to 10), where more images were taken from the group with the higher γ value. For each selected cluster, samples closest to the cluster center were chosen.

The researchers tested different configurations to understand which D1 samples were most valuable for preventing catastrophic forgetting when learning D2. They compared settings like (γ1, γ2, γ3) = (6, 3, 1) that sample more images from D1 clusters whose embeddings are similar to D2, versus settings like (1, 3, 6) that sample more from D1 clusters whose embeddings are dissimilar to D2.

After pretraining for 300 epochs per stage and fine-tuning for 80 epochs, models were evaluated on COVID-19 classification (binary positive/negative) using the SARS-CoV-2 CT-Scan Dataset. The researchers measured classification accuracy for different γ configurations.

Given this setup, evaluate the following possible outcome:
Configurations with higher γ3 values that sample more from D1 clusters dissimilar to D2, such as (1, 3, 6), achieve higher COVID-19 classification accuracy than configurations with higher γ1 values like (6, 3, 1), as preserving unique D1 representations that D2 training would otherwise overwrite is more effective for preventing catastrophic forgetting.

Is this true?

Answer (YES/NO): NO